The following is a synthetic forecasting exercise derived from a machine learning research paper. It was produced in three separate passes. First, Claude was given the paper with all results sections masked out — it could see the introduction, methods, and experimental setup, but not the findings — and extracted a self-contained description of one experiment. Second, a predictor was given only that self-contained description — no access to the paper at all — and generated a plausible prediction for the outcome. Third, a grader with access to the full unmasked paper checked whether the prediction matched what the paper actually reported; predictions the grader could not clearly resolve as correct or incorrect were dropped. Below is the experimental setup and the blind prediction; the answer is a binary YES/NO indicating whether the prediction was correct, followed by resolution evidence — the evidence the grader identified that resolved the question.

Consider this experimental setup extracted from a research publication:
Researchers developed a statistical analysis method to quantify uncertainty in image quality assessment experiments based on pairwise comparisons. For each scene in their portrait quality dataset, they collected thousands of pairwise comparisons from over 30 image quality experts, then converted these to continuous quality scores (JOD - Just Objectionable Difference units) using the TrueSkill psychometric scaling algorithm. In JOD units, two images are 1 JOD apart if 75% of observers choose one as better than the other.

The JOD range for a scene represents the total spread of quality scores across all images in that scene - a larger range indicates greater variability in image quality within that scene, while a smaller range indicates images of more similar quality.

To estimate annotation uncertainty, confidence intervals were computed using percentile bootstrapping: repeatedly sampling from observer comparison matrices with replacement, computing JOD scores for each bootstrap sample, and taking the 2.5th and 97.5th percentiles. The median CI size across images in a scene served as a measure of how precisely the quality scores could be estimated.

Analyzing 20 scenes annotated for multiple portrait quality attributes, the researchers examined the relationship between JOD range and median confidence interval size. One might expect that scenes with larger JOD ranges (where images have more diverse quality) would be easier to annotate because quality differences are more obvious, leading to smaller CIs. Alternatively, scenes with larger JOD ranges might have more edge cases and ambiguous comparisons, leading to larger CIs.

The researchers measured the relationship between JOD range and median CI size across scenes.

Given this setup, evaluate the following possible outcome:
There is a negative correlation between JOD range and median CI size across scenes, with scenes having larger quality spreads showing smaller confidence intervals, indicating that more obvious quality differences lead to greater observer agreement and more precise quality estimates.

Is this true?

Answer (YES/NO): YES